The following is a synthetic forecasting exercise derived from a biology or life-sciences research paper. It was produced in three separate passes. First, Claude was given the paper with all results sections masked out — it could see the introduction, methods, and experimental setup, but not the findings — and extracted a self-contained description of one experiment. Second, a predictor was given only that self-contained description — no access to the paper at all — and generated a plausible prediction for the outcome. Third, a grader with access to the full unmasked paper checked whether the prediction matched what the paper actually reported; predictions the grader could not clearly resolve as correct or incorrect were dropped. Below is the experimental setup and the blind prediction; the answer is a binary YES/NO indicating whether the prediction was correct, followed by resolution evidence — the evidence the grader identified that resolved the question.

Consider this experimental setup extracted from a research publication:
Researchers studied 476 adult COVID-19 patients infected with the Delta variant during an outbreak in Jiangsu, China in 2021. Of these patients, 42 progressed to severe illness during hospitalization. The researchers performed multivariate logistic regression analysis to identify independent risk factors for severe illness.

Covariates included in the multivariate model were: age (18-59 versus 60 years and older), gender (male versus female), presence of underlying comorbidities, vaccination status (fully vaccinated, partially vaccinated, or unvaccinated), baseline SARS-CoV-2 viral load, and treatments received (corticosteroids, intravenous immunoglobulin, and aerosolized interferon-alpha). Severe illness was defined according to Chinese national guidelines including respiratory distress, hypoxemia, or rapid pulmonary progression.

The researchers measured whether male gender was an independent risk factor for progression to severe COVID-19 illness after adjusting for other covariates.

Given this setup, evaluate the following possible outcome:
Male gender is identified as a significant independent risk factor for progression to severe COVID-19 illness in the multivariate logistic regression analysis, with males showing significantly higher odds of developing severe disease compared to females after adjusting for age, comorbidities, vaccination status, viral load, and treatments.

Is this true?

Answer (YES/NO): NO